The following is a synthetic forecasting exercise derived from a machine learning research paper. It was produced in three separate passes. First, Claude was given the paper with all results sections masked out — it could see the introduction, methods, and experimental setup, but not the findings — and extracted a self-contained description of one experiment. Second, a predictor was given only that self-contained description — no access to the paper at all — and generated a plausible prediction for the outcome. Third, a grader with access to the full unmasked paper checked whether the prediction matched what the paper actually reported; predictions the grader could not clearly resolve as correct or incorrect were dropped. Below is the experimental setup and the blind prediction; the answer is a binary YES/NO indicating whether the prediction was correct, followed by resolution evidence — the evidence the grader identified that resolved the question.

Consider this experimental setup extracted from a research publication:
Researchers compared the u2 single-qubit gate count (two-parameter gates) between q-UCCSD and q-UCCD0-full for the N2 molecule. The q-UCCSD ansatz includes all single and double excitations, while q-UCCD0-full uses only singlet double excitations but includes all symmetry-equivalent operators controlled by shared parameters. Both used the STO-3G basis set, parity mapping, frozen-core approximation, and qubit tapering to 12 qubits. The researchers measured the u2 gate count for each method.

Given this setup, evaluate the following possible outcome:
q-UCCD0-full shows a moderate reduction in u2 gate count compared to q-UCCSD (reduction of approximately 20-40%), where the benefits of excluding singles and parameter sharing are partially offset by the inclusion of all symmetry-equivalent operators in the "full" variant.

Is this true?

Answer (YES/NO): NO